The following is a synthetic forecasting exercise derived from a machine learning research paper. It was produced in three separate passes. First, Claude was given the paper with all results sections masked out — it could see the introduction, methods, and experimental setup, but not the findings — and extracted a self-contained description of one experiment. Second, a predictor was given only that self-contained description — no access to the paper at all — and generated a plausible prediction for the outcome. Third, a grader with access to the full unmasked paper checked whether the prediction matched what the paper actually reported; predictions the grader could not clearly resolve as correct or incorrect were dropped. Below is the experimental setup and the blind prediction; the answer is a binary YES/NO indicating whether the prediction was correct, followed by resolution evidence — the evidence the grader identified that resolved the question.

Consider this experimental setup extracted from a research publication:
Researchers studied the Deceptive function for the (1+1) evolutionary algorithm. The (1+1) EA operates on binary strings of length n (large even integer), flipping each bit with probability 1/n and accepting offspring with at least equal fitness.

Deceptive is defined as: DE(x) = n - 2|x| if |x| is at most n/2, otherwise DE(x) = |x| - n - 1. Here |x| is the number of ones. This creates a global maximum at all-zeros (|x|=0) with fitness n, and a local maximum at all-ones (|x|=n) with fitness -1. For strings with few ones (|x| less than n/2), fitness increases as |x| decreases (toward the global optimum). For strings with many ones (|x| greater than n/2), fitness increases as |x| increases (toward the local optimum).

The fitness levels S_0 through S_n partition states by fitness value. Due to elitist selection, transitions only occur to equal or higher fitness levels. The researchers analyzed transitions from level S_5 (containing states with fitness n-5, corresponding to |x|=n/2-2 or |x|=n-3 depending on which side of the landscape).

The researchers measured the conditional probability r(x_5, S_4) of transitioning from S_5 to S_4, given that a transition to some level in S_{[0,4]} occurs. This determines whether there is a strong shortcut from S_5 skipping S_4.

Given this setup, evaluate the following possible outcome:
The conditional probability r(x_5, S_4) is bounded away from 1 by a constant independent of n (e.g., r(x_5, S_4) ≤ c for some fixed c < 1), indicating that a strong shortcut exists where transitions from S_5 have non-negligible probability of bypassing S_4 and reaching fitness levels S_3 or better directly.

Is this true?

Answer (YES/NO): YES